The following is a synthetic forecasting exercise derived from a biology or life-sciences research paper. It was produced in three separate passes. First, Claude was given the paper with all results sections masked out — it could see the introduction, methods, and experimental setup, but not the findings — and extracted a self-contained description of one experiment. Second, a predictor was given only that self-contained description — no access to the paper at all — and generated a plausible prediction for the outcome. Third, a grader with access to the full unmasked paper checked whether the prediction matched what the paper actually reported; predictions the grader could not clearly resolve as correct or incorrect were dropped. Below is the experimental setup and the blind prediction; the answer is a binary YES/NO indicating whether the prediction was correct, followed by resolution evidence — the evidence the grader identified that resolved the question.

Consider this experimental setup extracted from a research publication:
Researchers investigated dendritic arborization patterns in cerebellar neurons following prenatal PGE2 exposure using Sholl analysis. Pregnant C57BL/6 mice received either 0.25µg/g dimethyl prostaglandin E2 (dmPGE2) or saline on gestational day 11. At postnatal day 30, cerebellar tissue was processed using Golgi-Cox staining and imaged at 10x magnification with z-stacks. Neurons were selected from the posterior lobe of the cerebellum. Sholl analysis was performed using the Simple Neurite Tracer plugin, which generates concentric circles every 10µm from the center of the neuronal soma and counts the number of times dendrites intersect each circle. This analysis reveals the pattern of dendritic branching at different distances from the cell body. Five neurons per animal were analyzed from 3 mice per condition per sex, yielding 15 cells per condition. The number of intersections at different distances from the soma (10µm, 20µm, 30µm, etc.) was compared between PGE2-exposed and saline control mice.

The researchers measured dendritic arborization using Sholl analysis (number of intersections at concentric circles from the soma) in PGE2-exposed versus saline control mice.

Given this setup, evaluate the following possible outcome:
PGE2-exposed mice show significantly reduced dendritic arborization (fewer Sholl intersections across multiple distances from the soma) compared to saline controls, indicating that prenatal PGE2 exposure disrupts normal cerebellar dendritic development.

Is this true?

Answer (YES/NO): NO